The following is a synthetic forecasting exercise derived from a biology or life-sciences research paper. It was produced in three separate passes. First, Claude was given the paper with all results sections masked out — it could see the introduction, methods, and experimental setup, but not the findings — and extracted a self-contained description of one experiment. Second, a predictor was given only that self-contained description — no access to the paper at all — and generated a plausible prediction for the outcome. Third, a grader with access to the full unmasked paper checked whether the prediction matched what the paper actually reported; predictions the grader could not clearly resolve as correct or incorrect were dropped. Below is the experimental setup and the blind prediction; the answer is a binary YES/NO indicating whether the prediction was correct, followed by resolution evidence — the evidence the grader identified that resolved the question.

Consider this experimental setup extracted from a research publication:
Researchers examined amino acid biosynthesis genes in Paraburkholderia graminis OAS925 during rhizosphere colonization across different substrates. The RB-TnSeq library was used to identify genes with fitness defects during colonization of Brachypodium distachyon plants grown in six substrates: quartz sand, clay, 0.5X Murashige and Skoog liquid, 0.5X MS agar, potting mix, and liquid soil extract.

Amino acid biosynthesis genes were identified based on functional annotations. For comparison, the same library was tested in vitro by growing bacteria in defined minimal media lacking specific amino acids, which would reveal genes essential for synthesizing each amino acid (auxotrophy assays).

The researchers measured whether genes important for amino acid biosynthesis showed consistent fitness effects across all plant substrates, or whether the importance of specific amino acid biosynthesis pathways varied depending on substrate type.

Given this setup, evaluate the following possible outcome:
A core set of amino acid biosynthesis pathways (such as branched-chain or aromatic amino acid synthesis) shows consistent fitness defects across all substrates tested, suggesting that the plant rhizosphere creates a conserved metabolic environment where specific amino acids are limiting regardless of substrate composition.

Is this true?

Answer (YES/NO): YES